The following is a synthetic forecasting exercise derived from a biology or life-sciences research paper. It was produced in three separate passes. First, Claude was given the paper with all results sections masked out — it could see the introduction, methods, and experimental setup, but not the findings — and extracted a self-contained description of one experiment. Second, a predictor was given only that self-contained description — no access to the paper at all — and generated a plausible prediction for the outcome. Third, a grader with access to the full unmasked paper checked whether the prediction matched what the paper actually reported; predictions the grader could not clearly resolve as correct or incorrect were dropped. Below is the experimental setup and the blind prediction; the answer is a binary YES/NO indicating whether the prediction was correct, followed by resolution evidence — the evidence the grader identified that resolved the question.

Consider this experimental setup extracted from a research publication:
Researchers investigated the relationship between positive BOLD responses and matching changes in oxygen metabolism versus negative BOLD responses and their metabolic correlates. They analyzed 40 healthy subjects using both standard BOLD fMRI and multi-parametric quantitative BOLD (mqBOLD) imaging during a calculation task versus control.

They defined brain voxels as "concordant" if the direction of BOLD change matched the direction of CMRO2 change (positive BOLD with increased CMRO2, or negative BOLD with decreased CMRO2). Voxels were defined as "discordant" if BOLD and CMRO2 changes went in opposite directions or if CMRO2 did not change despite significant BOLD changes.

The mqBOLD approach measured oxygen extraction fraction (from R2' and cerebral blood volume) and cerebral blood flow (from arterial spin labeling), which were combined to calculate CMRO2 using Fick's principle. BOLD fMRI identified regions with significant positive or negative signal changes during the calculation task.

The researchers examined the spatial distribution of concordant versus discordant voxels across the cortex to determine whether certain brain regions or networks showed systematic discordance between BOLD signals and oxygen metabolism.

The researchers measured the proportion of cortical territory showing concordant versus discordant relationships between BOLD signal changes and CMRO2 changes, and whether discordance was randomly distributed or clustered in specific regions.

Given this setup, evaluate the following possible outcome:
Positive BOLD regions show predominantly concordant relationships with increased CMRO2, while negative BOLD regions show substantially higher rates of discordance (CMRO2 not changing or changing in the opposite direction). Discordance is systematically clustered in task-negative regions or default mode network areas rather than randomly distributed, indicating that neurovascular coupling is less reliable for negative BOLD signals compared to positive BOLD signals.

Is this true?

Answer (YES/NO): NO